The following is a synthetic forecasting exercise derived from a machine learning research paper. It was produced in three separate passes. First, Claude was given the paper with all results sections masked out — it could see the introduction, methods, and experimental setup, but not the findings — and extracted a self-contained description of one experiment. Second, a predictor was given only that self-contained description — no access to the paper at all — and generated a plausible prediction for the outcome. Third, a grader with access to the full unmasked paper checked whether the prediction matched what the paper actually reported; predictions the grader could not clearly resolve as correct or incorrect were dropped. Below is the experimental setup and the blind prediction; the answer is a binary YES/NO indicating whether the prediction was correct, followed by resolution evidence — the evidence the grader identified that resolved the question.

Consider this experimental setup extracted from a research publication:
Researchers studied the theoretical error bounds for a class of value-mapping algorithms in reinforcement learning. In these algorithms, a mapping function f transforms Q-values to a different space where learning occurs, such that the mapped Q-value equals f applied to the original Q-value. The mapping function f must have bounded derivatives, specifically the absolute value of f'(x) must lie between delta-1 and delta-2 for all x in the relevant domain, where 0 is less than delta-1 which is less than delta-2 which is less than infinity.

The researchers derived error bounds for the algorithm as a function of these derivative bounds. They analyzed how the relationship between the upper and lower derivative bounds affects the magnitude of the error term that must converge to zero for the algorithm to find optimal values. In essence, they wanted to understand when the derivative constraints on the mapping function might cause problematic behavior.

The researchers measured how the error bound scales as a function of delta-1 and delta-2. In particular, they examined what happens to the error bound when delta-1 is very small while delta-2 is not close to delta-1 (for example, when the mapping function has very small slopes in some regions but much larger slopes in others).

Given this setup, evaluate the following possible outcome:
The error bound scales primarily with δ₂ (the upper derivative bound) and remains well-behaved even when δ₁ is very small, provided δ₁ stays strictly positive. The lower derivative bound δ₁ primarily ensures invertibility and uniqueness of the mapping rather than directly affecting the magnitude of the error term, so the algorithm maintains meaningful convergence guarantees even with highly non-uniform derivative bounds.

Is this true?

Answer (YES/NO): NO